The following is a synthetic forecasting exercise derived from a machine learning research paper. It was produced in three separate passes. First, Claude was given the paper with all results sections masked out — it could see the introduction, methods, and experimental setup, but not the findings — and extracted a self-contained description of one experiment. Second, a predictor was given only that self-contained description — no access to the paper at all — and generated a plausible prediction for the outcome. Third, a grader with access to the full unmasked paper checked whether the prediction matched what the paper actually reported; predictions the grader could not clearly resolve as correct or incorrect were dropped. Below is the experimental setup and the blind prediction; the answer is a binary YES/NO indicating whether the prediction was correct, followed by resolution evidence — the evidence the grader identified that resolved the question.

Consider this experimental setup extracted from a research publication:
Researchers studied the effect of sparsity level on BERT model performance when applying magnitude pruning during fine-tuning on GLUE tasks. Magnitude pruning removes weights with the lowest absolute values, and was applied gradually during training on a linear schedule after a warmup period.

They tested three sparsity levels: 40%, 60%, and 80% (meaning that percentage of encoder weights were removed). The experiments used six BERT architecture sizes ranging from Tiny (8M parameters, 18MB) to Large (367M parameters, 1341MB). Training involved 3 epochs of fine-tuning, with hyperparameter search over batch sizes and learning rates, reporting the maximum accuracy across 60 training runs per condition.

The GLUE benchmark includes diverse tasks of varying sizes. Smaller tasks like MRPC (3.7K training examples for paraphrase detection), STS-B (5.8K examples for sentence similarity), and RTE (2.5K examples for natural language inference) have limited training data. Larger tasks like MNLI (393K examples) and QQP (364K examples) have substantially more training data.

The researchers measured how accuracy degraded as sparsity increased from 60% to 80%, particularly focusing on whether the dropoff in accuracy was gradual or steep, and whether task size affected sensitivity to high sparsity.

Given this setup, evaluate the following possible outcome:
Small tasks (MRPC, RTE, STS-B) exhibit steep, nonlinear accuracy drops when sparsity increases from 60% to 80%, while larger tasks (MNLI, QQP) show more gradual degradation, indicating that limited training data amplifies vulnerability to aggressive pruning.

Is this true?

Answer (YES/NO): YES